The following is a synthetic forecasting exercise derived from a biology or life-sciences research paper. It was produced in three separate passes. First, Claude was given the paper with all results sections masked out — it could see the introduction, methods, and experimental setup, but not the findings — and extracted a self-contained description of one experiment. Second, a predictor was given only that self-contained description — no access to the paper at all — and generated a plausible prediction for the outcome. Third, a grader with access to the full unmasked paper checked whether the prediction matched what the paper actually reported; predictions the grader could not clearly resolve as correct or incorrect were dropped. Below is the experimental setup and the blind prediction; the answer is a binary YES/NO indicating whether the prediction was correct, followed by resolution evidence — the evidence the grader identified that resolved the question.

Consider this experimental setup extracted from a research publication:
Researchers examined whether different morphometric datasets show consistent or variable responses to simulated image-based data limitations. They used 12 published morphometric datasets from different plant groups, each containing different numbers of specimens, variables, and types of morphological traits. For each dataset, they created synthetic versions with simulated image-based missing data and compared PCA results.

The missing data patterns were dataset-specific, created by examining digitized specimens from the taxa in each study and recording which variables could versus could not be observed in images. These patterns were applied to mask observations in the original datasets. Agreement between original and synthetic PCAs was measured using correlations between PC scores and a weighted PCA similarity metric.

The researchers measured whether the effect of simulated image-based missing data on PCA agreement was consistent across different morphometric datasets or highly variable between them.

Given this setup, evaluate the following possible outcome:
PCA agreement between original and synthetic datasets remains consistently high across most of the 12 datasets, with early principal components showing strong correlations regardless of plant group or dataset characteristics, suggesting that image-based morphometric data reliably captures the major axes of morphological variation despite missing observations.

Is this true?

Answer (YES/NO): NO